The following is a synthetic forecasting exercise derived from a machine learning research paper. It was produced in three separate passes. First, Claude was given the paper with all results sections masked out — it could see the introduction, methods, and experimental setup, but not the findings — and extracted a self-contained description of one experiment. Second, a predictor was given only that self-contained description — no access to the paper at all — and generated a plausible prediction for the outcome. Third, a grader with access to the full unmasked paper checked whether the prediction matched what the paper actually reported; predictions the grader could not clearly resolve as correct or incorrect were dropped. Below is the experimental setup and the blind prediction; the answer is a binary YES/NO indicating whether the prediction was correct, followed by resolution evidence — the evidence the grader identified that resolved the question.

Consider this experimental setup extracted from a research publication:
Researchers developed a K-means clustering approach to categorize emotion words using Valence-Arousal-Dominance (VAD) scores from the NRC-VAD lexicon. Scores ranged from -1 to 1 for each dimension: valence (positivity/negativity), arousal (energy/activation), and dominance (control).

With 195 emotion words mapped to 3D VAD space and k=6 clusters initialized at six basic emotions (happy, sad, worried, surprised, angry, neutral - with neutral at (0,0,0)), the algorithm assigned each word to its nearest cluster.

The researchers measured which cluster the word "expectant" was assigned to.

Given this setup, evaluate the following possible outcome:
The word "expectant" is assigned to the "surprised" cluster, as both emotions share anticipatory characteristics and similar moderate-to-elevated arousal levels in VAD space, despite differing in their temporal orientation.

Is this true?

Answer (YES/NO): YES